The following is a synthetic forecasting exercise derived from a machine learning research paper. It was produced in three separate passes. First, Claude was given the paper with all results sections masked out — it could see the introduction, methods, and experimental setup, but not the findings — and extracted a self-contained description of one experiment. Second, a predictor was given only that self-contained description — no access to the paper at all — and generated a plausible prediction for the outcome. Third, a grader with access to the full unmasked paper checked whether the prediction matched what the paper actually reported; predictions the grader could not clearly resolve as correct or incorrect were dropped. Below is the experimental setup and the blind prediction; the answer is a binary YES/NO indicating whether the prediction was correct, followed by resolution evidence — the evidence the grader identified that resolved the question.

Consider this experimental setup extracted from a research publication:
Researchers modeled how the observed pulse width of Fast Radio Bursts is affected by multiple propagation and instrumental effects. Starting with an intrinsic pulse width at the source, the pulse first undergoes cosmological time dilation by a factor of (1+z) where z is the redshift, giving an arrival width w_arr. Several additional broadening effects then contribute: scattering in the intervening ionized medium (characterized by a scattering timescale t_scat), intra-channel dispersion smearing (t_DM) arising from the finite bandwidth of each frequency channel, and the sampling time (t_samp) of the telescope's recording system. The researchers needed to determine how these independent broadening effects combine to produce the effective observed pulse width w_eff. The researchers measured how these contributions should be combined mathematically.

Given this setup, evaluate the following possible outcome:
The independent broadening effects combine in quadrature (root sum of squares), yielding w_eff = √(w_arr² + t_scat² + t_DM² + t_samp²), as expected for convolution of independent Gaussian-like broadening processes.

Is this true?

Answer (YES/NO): YES